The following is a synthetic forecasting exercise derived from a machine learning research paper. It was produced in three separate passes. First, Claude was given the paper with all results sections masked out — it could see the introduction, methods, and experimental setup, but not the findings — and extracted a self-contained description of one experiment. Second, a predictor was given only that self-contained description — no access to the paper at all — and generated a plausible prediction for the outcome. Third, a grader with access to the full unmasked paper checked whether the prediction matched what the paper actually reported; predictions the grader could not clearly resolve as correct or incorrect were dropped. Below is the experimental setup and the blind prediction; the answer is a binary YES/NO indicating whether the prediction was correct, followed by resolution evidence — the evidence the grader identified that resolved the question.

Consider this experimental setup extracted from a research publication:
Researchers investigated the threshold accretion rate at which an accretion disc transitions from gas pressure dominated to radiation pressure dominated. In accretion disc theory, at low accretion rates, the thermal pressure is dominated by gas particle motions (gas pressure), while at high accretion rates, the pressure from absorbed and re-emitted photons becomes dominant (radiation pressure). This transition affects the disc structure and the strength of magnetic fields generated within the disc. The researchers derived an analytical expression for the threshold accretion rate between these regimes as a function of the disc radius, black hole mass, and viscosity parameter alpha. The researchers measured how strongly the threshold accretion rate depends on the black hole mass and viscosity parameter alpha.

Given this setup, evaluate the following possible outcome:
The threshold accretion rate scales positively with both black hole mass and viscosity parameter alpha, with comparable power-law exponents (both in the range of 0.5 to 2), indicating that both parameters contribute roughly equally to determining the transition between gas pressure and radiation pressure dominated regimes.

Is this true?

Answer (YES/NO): NO